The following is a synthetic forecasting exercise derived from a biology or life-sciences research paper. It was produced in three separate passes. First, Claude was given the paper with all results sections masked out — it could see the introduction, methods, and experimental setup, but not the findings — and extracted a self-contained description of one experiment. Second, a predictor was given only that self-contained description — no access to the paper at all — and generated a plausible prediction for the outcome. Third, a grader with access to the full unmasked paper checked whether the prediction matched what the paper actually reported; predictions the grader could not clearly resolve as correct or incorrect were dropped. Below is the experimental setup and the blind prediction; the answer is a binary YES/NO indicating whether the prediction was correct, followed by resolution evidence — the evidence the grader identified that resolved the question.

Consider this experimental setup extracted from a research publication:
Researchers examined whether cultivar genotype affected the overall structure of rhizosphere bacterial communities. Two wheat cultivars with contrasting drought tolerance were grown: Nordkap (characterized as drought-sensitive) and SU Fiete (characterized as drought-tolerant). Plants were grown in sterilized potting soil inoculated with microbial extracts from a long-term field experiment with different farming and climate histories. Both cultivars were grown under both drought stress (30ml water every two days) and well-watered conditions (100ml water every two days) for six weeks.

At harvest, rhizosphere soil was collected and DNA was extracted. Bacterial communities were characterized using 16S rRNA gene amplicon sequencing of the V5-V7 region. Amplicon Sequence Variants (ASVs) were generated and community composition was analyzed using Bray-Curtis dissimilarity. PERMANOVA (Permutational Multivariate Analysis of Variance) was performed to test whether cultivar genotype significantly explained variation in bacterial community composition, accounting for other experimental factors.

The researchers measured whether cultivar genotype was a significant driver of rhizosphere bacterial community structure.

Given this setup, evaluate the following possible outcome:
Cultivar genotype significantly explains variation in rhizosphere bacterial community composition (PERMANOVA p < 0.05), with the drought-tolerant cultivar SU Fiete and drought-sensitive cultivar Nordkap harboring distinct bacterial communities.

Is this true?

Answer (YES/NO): NO